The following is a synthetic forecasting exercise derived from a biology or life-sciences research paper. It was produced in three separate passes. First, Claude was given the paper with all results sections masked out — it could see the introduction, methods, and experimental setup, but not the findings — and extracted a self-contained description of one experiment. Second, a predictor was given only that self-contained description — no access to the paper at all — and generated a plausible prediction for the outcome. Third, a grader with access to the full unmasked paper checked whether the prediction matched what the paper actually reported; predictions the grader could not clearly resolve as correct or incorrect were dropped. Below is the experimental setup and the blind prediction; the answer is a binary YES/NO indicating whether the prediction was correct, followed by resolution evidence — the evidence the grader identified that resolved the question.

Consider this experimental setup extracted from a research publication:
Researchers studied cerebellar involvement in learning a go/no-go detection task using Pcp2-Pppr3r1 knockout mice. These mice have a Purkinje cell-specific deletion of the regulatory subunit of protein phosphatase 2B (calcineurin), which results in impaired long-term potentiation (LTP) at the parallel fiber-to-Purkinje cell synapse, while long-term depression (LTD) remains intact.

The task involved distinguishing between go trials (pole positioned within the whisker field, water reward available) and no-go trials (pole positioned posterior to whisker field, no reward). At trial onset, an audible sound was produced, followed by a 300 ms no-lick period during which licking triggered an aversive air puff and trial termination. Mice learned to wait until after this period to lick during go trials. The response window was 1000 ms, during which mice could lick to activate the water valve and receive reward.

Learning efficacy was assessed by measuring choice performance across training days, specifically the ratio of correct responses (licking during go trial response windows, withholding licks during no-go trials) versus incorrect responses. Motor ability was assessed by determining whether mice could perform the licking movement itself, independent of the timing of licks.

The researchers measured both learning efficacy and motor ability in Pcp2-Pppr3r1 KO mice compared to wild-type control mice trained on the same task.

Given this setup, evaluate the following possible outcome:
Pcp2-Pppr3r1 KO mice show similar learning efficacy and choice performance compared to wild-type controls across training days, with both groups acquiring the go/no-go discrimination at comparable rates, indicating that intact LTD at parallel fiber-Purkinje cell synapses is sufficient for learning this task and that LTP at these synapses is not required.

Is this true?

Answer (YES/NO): NO